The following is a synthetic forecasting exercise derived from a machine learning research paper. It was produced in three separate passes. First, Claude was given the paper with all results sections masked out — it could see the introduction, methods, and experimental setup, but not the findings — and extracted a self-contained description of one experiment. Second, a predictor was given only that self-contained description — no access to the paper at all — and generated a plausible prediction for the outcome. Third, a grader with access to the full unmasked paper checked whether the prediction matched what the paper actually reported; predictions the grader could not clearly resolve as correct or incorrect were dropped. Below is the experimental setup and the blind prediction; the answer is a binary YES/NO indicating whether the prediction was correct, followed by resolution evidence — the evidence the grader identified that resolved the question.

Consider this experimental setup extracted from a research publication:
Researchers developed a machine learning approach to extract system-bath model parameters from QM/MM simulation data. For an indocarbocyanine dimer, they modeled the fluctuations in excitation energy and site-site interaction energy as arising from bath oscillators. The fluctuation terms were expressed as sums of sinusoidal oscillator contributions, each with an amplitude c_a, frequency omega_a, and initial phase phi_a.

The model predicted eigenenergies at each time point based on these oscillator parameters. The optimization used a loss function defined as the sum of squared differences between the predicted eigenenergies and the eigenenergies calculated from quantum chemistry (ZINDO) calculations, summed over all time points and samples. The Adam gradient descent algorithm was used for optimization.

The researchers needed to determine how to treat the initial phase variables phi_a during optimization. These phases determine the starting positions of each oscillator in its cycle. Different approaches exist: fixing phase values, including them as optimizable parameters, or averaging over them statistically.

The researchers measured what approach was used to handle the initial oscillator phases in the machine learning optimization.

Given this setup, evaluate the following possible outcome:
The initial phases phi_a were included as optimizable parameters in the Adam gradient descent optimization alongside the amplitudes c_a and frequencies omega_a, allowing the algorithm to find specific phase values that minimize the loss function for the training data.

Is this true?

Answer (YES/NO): NO